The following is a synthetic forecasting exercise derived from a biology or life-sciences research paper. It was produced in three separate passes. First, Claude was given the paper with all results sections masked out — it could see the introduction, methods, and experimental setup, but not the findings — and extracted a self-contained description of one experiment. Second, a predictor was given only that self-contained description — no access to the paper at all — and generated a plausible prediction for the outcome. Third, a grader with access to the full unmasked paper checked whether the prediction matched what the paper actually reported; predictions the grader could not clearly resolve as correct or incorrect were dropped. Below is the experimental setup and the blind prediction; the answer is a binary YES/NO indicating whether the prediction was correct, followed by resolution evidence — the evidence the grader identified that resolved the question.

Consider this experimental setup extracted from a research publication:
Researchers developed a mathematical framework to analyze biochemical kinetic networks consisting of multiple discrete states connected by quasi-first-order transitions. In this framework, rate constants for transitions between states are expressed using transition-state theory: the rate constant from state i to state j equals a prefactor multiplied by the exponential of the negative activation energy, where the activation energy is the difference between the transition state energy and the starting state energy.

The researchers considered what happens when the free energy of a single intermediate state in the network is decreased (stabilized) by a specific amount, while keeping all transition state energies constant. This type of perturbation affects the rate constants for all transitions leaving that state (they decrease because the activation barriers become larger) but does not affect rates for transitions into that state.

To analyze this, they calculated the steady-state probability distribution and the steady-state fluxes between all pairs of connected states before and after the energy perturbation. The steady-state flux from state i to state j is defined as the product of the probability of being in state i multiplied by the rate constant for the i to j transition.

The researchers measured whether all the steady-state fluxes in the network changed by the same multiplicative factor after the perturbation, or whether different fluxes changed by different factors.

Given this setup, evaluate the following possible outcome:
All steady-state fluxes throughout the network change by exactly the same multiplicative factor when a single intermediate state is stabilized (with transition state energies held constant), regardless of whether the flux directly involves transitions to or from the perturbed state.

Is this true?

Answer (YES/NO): YES